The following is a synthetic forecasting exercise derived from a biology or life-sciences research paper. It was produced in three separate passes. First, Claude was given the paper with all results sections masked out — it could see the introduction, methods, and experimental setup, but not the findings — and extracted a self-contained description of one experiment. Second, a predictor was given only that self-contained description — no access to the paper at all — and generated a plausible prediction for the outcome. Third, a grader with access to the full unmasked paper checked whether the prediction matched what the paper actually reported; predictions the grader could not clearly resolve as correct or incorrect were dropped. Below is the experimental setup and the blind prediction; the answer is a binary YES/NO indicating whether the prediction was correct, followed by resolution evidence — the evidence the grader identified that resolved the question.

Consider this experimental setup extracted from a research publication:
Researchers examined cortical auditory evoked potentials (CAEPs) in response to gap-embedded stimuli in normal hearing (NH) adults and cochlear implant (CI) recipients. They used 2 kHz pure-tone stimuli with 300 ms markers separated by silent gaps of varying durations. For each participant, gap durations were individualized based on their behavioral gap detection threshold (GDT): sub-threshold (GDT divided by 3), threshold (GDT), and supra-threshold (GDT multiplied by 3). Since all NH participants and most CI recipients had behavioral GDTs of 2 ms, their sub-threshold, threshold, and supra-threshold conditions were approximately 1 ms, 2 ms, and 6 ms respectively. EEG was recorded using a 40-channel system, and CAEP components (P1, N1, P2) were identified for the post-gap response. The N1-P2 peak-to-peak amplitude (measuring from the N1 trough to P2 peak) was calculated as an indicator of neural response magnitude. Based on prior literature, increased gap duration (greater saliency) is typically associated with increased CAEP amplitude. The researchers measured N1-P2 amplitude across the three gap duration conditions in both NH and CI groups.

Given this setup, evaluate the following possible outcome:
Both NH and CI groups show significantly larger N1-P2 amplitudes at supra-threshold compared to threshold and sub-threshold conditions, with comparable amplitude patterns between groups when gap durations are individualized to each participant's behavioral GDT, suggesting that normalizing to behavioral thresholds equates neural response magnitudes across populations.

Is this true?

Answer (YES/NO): NO